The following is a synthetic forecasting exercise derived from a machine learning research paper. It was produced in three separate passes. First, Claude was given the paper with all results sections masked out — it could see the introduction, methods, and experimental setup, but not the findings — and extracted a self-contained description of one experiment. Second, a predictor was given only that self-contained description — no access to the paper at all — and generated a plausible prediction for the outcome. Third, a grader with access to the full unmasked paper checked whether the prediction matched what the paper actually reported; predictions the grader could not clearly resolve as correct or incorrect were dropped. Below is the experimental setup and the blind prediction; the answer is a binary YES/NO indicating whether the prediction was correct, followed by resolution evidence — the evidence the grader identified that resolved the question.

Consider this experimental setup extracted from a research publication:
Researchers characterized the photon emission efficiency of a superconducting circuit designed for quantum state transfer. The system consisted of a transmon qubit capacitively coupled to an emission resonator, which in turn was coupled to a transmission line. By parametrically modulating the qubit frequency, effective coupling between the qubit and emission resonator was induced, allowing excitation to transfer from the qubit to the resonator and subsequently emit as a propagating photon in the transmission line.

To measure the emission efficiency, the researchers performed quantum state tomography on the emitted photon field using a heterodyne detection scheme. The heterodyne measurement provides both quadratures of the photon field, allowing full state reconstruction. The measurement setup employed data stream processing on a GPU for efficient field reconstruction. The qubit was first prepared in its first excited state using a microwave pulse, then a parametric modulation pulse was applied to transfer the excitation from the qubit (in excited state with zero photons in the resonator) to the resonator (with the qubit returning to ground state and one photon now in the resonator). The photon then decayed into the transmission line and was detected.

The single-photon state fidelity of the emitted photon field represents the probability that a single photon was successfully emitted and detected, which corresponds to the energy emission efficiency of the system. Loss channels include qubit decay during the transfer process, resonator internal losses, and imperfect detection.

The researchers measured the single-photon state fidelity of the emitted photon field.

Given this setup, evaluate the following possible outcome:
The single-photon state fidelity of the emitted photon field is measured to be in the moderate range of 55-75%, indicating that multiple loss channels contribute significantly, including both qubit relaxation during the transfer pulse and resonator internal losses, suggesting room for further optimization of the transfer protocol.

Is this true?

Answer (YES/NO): NO